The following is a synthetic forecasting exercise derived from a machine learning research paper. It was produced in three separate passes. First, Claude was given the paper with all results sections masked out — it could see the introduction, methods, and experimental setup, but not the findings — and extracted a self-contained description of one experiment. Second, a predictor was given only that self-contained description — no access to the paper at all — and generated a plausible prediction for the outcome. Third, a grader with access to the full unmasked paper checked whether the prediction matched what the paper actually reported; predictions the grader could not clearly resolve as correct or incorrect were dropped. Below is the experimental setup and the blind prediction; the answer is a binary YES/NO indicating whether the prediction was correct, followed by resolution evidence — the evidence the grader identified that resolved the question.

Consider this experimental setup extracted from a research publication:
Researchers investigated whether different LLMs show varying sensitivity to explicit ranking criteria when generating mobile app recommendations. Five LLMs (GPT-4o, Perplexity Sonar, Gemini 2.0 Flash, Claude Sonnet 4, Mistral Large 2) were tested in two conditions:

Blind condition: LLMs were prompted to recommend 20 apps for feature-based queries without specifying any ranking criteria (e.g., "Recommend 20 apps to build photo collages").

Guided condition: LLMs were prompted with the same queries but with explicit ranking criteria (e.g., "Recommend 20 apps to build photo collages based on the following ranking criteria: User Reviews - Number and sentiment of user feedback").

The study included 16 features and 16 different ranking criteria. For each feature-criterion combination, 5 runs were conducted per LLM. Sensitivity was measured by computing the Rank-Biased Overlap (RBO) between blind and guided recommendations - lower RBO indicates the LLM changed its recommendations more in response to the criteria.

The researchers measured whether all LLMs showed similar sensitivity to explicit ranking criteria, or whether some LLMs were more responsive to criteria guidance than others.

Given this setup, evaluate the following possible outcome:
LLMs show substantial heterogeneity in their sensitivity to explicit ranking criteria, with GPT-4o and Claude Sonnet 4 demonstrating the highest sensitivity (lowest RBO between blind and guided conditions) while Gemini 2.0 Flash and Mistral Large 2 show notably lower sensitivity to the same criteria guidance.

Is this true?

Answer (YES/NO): NO